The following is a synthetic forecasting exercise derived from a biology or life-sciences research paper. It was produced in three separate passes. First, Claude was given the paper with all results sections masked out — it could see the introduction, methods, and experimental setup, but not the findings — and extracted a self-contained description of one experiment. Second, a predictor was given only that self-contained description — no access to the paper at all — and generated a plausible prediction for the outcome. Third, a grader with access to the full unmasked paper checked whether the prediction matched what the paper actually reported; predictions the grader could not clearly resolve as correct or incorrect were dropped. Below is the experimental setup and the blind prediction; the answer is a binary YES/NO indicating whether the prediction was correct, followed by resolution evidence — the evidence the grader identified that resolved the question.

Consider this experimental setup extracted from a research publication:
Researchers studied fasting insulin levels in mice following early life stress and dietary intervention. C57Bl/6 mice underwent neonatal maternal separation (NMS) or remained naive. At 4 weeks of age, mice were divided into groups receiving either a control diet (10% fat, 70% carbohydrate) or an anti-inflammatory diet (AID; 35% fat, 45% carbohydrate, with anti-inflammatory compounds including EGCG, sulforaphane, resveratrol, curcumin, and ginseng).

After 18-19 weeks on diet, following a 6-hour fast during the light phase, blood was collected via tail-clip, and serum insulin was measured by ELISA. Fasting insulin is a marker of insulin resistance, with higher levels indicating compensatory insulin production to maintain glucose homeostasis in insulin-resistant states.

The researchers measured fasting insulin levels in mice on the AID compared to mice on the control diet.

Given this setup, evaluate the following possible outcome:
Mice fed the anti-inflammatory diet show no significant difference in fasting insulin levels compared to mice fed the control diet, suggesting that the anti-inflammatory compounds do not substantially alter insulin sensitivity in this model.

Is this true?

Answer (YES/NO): NO